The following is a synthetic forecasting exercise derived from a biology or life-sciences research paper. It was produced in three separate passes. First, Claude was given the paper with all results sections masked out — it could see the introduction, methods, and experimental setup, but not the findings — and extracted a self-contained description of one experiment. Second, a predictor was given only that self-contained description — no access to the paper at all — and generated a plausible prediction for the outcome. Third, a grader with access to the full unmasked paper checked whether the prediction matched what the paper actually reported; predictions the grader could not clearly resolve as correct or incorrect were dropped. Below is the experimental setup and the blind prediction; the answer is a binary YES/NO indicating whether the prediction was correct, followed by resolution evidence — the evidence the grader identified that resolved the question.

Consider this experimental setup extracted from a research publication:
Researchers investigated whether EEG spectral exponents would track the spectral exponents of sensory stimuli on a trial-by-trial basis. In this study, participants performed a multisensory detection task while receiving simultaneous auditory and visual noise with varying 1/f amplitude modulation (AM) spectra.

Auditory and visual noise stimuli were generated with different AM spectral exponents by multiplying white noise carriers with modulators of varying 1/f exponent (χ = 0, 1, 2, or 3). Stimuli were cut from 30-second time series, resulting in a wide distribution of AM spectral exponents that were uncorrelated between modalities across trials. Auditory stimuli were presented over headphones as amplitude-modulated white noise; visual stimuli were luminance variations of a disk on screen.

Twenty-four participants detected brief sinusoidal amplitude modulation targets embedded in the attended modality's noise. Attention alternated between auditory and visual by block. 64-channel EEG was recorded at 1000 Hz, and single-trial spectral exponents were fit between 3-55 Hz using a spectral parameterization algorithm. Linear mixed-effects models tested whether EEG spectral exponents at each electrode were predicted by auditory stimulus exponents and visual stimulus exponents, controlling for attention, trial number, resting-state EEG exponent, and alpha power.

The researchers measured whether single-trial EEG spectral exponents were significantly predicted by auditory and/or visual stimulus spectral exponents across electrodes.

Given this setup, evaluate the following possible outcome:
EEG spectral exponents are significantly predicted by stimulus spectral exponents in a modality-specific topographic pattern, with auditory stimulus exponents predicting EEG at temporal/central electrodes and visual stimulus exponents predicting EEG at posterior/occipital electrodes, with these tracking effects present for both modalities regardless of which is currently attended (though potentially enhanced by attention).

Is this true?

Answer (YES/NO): YES